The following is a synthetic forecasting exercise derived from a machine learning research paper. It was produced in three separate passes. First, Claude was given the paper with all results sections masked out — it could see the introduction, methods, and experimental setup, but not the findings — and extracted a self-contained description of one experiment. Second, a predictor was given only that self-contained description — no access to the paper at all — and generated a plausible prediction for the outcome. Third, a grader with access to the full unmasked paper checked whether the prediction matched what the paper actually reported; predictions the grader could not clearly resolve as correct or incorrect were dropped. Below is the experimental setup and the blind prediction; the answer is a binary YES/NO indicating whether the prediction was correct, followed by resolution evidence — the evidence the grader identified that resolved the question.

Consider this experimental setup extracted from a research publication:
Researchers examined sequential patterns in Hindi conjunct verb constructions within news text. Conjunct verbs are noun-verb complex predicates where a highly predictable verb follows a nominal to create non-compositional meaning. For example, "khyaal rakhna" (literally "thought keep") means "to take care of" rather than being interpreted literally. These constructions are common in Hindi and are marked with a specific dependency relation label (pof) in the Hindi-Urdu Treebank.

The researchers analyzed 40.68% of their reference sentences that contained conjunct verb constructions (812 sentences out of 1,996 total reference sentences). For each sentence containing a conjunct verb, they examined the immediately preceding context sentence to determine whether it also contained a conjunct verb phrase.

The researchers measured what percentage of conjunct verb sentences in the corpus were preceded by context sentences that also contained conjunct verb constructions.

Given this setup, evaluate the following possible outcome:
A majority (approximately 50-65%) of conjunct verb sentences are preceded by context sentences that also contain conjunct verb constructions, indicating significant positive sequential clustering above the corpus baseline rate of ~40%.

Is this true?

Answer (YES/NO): NO